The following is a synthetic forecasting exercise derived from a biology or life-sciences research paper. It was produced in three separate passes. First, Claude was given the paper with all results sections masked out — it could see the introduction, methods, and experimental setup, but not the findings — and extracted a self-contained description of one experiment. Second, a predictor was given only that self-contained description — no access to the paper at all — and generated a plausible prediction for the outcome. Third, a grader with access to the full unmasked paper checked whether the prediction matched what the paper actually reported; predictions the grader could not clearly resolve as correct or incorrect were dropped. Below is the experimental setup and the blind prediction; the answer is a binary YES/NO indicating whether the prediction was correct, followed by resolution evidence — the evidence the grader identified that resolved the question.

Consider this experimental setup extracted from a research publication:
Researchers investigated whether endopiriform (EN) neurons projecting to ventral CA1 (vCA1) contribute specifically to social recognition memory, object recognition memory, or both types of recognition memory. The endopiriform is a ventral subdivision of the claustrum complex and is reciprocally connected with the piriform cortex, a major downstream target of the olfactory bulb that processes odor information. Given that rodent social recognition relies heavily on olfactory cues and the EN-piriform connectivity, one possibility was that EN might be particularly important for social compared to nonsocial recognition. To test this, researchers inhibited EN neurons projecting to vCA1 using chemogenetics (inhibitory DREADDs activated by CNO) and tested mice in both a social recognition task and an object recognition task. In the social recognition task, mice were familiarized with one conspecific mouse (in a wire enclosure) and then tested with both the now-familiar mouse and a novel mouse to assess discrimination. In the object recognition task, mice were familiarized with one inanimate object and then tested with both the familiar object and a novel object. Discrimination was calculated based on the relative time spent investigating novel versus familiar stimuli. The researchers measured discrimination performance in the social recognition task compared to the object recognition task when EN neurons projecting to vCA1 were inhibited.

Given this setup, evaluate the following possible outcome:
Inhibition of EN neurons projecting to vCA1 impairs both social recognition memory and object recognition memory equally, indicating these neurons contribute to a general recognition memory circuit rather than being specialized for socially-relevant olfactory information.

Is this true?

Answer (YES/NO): NO